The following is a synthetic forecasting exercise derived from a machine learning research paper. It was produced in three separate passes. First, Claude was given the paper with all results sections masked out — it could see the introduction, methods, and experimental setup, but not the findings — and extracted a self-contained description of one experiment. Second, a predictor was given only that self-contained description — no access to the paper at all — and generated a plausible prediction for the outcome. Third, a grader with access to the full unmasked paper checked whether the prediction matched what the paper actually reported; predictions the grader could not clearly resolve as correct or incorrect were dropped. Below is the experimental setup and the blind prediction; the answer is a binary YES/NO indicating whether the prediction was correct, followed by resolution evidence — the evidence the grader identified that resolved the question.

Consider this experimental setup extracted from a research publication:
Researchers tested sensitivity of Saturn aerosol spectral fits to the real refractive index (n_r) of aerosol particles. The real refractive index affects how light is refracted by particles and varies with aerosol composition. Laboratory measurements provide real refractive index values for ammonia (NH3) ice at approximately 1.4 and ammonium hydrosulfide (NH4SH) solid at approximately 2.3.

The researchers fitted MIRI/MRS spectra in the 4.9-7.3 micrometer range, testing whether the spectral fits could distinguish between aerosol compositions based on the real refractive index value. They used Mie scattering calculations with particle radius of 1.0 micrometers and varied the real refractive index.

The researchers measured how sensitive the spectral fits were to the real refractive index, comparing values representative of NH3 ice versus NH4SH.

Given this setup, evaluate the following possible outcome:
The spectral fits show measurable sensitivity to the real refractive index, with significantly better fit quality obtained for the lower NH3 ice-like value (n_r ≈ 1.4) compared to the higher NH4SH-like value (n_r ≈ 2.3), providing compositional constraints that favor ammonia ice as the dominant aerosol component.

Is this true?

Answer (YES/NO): NO